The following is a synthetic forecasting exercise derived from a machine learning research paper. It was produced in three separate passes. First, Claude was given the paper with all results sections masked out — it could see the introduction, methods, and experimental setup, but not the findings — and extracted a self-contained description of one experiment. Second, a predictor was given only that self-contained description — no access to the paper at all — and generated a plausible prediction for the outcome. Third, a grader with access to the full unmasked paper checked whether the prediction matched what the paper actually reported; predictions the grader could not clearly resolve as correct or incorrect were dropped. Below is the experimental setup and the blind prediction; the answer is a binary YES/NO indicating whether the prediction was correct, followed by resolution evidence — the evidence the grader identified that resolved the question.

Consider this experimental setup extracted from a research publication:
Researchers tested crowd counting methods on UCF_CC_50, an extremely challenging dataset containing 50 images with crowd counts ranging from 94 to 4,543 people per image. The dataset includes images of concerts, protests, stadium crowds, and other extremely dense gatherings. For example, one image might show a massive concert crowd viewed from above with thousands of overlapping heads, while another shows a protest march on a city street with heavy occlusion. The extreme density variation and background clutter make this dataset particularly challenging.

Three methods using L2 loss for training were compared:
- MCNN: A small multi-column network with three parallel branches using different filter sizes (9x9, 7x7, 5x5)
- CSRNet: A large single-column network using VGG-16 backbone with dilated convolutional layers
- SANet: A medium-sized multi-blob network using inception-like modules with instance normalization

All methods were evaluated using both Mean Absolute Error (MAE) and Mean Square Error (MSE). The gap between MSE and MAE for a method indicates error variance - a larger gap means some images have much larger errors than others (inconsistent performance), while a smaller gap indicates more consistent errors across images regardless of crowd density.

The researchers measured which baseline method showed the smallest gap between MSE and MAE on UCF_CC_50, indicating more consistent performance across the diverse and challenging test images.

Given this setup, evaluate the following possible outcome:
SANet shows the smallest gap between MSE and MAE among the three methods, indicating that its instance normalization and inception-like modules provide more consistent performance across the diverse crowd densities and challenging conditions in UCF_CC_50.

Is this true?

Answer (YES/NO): YES